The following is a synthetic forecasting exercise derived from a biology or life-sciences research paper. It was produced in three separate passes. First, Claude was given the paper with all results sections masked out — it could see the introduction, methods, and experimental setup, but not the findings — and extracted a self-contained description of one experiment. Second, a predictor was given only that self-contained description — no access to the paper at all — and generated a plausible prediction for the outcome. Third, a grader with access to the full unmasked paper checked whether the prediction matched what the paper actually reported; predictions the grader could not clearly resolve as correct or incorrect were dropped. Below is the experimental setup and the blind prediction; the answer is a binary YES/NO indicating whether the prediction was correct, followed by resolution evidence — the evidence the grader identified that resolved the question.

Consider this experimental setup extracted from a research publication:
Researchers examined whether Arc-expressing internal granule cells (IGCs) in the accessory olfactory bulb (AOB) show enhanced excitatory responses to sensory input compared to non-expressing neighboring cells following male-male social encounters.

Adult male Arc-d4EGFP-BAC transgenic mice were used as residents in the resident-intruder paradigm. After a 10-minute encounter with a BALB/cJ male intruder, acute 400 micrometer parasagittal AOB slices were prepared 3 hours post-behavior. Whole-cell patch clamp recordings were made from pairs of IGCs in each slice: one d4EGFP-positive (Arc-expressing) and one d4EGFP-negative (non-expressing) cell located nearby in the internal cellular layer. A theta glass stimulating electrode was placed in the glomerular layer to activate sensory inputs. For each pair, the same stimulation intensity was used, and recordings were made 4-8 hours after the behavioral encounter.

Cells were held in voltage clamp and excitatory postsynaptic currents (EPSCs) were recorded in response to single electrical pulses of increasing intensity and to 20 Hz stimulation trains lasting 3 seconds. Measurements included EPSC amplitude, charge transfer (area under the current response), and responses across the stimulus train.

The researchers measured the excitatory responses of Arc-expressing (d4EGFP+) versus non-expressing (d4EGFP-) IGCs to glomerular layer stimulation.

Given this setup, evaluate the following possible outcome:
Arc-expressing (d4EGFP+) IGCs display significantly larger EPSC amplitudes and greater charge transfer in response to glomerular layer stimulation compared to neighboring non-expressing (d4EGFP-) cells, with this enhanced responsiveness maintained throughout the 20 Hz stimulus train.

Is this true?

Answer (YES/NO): YES